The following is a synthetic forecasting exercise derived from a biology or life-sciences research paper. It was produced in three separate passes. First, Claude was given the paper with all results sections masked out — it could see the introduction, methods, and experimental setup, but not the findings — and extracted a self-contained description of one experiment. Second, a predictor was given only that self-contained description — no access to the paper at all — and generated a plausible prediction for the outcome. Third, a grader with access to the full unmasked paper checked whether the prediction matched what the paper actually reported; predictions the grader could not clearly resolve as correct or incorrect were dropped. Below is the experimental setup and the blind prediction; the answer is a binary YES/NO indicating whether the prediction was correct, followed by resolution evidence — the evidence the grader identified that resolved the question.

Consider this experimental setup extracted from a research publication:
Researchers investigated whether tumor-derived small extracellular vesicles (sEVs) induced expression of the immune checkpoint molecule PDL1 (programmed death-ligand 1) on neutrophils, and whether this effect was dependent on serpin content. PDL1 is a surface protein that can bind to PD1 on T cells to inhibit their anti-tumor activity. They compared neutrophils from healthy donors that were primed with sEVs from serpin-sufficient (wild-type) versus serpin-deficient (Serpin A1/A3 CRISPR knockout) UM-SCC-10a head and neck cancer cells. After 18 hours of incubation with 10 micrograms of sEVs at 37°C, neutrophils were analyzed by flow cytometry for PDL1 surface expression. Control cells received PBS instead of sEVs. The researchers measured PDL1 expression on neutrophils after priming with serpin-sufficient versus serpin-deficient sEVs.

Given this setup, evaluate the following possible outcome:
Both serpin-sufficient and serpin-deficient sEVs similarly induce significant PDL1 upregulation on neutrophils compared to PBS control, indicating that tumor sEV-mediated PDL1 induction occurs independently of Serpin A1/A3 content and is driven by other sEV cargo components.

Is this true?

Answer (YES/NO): NO